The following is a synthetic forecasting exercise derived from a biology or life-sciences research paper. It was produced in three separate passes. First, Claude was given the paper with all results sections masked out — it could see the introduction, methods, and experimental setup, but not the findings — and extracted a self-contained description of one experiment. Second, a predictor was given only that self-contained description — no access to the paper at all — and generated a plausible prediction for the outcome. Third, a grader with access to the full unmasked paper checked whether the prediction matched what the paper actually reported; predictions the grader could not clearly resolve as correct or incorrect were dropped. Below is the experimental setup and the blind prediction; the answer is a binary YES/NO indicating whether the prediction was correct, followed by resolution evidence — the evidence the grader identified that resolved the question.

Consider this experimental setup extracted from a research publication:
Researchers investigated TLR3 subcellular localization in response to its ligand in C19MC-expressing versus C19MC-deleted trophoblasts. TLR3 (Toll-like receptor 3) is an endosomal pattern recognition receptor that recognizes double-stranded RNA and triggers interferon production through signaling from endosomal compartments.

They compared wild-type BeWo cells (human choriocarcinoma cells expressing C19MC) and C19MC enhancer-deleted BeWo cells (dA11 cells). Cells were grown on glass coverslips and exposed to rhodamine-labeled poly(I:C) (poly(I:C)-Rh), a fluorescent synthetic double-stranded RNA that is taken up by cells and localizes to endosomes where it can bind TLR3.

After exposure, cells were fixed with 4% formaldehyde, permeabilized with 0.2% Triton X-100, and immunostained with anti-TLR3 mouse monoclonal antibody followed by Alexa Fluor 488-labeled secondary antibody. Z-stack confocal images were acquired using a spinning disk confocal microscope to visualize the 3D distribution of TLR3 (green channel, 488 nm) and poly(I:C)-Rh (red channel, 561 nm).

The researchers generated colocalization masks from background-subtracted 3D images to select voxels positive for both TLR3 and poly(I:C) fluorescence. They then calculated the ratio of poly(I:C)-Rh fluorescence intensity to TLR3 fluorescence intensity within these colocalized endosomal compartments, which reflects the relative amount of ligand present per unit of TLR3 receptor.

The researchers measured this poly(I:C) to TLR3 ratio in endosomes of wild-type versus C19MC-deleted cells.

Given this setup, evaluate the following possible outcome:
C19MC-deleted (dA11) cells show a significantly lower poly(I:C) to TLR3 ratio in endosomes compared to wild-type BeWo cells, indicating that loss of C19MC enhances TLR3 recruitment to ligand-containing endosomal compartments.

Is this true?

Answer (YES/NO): NO